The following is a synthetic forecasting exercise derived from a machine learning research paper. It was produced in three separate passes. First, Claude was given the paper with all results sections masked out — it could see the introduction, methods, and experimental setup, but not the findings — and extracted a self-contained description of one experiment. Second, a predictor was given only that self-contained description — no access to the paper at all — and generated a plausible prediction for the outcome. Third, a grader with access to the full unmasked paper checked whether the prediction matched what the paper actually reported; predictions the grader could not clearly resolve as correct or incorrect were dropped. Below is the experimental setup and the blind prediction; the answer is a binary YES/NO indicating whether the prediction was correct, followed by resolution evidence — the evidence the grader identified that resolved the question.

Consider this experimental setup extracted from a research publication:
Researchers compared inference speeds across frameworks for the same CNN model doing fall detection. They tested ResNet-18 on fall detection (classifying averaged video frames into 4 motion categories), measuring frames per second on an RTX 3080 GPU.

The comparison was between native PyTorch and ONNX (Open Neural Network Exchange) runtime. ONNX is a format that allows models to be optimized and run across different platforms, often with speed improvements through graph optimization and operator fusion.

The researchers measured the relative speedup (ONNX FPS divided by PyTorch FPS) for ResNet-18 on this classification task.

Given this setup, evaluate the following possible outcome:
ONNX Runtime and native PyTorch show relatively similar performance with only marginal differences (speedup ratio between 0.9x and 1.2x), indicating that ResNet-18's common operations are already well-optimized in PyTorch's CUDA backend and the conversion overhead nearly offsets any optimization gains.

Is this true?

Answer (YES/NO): NO